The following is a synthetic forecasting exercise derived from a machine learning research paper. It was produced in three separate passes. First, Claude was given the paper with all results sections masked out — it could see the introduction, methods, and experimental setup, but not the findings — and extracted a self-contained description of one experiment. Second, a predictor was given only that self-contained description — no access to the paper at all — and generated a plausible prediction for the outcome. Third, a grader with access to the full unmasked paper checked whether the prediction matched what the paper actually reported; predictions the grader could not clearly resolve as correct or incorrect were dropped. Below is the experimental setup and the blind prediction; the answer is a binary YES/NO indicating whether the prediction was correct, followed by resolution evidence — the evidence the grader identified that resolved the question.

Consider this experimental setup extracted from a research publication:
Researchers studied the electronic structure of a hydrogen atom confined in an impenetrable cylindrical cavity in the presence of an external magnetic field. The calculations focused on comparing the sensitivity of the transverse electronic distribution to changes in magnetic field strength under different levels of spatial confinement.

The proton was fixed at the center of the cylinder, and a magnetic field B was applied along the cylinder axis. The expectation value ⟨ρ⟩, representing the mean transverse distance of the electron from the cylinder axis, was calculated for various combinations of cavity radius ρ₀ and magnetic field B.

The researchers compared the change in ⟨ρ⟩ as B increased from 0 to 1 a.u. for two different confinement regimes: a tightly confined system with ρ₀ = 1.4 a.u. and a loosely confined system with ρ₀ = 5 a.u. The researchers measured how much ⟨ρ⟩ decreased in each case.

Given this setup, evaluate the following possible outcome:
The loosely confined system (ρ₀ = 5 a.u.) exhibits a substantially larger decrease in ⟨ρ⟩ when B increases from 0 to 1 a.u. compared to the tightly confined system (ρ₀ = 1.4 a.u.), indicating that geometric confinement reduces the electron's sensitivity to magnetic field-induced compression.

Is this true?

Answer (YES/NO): YES